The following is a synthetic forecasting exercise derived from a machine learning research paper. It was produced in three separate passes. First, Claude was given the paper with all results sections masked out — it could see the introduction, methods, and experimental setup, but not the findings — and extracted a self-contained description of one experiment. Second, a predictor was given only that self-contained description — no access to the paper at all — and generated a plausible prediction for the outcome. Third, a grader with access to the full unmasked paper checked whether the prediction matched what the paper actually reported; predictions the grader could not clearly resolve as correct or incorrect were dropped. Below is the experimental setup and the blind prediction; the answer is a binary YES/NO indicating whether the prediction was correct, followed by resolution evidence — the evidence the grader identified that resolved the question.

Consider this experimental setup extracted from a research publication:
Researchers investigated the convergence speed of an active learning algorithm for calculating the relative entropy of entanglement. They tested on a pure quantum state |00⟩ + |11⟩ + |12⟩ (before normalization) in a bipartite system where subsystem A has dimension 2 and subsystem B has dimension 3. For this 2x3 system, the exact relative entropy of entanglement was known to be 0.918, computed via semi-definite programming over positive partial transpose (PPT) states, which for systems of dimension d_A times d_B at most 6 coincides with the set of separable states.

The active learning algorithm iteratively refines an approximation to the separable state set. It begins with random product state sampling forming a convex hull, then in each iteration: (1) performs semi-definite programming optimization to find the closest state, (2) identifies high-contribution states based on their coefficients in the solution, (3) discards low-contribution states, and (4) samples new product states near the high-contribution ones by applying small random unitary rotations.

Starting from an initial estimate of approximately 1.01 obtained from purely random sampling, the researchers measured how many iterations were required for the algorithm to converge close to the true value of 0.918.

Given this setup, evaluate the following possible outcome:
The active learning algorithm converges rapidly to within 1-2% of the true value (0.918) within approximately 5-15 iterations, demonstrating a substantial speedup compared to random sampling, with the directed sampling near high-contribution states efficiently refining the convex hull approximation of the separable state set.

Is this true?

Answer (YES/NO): NO